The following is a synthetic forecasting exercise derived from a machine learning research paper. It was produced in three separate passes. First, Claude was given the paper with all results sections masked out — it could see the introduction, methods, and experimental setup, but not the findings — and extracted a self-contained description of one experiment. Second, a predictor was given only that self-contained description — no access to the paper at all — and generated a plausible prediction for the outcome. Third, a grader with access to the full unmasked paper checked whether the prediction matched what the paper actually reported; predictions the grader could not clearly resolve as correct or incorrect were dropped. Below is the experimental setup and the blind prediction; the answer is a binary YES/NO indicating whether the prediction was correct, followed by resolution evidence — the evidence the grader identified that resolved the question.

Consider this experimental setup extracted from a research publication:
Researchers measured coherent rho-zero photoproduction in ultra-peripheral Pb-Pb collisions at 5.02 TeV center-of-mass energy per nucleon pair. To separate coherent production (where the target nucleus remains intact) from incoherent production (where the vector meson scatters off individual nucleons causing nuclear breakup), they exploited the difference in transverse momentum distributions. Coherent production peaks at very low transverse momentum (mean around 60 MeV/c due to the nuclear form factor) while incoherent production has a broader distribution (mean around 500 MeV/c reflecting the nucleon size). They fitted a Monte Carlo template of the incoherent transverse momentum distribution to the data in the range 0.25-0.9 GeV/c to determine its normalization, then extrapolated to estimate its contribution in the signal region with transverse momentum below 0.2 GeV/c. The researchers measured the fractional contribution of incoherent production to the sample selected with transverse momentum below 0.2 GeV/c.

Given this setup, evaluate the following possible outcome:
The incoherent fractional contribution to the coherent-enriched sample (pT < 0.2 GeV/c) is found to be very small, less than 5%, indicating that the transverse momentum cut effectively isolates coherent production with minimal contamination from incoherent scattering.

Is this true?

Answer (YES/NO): YES